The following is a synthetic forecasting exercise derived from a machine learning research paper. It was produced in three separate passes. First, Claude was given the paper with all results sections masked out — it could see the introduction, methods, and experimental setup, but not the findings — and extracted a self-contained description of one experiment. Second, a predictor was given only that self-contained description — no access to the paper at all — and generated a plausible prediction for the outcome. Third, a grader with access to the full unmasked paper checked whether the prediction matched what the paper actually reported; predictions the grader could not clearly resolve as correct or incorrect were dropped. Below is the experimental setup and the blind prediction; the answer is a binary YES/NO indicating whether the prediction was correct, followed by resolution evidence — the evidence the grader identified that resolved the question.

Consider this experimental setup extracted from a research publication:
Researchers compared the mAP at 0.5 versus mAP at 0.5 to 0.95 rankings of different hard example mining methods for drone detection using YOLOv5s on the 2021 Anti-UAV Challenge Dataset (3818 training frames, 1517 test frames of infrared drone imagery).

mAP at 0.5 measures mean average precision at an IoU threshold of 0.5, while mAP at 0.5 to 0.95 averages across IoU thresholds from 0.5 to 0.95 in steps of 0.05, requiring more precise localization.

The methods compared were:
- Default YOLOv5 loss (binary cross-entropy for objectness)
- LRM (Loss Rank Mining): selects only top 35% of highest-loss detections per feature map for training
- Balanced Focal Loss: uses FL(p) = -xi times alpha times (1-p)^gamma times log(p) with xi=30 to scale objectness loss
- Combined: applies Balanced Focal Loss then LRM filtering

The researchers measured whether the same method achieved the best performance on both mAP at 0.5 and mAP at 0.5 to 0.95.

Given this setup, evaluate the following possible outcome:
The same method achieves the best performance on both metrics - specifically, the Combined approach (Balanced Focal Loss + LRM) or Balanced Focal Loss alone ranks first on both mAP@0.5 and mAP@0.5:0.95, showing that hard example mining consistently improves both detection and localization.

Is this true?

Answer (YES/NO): NO